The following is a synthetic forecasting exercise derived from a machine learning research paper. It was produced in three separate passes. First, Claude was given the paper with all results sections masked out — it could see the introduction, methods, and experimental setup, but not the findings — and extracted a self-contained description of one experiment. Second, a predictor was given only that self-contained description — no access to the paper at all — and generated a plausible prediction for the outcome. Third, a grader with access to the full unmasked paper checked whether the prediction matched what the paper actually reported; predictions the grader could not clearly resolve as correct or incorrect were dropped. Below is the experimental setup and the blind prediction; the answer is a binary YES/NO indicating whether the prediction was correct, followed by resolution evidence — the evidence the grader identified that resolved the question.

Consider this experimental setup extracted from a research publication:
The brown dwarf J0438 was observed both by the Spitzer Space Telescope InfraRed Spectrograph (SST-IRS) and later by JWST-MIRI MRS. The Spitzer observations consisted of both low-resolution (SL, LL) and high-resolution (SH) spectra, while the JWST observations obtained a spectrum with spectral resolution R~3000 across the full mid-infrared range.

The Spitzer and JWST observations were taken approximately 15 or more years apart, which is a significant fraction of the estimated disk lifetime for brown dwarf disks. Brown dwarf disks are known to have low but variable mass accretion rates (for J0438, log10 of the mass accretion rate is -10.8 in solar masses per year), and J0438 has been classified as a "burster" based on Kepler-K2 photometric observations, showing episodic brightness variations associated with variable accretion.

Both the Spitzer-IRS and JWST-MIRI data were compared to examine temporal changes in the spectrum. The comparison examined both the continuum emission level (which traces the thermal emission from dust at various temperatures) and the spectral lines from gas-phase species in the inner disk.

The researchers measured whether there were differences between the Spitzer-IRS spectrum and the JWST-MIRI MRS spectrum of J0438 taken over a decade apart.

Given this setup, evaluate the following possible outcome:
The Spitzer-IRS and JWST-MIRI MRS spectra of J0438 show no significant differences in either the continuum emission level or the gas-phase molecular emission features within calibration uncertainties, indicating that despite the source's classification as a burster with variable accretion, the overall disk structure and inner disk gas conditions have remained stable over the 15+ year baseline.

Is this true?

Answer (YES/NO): NO